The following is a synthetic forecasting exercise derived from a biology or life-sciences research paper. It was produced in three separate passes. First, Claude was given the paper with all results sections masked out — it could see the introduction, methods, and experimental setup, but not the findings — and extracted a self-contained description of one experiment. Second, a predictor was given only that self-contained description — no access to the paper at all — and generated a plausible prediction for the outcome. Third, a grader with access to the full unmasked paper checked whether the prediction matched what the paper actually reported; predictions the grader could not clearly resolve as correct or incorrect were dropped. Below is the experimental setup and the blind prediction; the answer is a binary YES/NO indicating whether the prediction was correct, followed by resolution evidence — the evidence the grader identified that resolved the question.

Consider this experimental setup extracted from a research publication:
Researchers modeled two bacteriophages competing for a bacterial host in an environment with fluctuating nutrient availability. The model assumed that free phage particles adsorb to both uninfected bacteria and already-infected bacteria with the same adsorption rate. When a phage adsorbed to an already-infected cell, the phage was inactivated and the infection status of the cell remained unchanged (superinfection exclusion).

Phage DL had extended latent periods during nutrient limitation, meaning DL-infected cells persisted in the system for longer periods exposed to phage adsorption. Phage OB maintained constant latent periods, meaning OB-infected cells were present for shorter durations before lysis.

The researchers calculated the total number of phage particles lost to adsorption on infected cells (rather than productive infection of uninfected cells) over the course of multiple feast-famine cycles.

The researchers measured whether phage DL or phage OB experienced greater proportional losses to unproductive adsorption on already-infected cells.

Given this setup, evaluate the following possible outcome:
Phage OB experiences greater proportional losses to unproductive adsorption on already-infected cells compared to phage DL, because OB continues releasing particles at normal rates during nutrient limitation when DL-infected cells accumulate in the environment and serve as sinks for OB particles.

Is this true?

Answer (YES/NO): YES